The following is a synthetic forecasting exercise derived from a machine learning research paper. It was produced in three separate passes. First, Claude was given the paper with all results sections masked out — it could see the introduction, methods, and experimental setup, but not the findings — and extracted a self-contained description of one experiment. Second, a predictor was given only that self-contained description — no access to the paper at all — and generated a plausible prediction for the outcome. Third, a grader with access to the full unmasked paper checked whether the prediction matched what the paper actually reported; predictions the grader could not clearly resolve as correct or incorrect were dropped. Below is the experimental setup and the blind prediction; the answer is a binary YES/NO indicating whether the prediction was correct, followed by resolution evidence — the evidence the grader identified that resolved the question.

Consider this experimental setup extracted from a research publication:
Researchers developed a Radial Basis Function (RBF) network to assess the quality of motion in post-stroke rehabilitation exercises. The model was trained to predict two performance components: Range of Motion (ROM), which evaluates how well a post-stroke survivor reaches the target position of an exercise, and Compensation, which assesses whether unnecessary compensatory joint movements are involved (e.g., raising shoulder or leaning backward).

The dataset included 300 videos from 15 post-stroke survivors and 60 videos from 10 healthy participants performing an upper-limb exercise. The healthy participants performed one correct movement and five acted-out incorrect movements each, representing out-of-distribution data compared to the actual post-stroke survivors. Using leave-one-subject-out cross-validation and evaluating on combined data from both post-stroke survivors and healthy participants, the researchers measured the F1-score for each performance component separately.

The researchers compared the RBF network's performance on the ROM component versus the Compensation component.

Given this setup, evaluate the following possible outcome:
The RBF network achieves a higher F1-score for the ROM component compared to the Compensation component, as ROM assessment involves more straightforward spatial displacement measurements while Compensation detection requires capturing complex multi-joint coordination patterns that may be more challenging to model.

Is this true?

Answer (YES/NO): YES